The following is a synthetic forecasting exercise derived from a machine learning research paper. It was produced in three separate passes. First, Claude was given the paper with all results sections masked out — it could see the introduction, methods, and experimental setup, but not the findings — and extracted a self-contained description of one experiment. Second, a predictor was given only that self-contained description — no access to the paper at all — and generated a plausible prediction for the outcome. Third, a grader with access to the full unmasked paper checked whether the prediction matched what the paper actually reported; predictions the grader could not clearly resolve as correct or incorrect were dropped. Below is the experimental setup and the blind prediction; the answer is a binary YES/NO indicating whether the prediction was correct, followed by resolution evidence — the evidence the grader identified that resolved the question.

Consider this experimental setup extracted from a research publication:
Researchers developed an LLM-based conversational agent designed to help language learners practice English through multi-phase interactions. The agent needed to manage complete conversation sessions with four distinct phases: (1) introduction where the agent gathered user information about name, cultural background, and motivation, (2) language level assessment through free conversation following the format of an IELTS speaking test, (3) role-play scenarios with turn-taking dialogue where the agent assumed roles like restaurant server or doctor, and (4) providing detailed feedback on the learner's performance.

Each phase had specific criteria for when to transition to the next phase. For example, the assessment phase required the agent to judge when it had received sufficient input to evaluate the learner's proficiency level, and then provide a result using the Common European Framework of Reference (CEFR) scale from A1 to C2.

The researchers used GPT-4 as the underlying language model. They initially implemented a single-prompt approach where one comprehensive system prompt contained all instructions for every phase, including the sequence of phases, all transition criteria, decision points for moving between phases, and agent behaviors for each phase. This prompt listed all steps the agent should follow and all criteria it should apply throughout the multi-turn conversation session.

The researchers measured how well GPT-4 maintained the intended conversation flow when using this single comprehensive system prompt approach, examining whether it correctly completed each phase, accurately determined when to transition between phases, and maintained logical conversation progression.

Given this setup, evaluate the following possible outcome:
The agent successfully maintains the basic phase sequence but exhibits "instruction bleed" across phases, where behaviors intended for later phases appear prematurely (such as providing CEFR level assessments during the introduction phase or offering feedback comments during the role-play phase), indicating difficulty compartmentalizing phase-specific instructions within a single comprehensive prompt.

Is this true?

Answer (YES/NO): NO